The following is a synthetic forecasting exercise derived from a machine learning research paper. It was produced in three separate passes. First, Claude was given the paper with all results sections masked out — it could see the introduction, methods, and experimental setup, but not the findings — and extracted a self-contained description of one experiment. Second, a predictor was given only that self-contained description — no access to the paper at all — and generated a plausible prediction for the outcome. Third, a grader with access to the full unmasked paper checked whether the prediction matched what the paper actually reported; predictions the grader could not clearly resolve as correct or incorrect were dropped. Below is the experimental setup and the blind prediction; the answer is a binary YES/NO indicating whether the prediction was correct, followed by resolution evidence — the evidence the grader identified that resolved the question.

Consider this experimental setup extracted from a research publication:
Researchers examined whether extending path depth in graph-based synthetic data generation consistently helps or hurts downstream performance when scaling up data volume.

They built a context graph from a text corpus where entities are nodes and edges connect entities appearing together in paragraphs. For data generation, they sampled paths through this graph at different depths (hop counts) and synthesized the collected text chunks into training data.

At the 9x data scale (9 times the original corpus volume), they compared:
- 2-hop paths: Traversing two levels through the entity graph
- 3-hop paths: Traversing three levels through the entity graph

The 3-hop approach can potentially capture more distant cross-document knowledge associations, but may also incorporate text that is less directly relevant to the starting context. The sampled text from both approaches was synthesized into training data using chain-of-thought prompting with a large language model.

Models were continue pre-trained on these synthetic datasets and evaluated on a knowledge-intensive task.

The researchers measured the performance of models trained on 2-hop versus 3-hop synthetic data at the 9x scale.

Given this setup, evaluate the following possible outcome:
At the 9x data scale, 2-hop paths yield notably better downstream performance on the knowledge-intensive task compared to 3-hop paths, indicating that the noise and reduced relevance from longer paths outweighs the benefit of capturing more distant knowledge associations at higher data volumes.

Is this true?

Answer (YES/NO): YES